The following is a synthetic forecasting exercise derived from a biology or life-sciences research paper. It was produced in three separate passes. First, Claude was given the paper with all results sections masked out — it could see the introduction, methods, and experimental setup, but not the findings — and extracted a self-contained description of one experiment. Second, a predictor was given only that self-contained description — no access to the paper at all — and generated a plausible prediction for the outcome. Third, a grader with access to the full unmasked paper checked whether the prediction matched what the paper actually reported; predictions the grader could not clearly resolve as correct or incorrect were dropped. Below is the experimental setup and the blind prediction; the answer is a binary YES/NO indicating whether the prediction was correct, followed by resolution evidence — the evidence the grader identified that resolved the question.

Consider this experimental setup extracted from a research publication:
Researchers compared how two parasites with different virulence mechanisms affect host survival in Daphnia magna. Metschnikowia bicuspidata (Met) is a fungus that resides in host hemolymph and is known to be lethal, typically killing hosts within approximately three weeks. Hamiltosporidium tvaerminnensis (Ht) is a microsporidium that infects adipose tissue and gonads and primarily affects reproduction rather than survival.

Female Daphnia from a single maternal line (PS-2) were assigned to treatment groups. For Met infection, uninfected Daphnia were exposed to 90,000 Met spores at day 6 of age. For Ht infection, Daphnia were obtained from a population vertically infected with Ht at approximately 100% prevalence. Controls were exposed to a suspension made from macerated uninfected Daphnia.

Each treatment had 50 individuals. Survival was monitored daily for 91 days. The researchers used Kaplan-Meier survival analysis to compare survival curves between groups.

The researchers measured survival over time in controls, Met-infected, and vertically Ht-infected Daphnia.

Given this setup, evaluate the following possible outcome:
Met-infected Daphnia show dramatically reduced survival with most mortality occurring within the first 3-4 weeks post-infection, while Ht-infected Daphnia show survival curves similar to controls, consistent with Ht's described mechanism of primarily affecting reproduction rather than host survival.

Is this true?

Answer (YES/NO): NO